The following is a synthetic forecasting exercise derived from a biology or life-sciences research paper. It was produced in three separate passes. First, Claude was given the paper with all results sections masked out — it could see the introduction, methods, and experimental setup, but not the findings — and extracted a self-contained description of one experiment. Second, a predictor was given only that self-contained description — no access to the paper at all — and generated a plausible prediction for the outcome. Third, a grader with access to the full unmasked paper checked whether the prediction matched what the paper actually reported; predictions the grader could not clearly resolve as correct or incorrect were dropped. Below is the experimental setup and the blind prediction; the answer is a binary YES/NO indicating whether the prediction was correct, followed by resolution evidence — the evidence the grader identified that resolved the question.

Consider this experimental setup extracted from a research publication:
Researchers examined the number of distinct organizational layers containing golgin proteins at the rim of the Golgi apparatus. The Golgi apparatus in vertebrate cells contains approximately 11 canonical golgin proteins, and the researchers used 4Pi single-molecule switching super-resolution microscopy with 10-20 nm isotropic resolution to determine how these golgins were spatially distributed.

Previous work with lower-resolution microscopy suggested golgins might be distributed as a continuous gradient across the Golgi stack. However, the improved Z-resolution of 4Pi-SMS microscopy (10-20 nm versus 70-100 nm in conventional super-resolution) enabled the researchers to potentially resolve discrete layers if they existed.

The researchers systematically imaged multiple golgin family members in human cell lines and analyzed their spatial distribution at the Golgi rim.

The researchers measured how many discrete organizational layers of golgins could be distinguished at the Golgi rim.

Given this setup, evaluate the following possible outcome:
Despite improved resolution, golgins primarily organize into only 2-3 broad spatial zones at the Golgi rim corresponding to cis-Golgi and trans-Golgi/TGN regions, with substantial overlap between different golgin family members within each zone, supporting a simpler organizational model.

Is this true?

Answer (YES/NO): NO